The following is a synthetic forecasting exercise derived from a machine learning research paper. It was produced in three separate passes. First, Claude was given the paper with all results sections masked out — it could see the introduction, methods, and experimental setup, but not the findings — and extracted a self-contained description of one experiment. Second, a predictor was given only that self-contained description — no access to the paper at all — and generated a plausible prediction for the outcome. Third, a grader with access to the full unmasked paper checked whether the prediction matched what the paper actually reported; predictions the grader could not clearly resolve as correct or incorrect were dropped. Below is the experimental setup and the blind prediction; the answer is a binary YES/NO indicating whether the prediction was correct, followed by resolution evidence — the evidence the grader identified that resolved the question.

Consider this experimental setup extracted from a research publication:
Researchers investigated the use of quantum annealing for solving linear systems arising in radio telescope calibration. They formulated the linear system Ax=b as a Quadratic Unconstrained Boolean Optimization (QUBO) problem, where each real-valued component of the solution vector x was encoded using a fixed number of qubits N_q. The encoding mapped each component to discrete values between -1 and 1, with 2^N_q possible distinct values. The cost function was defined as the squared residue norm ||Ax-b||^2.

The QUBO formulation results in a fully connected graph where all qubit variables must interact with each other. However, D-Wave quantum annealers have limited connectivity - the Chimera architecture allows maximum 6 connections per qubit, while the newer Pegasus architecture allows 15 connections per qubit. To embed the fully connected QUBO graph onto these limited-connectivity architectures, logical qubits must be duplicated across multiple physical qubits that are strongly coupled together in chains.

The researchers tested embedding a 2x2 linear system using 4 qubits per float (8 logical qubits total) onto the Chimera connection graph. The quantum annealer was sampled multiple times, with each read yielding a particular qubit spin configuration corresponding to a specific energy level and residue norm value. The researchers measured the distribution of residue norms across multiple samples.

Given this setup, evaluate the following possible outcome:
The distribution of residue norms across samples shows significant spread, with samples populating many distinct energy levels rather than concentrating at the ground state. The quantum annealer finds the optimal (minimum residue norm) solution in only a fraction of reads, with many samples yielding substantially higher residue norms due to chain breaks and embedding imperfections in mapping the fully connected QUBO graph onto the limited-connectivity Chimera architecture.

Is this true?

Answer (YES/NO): NO